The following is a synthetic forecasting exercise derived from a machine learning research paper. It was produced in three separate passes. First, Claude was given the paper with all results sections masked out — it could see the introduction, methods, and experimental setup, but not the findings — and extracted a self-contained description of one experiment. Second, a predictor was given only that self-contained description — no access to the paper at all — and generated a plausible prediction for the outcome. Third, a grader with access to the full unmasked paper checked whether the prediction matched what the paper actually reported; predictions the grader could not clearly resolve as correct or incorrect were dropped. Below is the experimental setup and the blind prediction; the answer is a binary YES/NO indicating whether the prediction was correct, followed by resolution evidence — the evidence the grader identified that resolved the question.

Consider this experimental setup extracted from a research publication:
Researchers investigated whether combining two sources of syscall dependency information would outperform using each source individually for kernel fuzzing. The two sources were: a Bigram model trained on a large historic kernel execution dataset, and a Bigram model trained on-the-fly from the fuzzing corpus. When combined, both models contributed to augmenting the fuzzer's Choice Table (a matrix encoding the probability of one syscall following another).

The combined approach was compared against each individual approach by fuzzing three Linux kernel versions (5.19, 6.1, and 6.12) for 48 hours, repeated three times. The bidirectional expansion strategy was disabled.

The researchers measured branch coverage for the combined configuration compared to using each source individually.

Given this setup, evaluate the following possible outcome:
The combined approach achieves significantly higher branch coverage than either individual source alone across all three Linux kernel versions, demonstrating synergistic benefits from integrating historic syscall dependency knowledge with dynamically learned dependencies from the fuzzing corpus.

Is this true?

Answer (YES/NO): NO